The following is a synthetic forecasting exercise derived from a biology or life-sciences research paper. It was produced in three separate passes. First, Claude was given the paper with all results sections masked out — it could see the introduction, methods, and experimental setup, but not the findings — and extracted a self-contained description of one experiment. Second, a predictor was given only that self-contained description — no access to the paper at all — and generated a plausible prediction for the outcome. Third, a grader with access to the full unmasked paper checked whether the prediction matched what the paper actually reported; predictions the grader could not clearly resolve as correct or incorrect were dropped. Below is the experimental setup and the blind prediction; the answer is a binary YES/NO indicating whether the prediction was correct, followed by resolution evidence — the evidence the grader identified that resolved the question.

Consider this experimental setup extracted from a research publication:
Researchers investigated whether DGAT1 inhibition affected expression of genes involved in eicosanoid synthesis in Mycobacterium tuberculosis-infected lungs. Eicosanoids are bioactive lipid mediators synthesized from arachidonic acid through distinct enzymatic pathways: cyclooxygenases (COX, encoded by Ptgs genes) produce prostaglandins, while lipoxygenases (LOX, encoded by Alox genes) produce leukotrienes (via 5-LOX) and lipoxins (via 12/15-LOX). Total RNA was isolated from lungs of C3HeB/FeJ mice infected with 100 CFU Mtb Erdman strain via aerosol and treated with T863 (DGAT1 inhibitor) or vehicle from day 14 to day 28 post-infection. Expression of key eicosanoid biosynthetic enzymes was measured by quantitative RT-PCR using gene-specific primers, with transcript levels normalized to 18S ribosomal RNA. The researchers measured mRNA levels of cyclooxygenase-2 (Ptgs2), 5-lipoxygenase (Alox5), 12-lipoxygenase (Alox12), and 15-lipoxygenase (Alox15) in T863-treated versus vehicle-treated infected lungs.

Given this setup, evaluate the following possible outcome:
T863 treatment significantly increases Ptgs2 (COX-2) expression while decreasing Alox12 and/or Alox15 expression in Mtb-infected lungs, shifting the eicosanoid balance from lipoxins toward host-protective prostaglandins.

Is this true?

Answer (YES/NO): NO